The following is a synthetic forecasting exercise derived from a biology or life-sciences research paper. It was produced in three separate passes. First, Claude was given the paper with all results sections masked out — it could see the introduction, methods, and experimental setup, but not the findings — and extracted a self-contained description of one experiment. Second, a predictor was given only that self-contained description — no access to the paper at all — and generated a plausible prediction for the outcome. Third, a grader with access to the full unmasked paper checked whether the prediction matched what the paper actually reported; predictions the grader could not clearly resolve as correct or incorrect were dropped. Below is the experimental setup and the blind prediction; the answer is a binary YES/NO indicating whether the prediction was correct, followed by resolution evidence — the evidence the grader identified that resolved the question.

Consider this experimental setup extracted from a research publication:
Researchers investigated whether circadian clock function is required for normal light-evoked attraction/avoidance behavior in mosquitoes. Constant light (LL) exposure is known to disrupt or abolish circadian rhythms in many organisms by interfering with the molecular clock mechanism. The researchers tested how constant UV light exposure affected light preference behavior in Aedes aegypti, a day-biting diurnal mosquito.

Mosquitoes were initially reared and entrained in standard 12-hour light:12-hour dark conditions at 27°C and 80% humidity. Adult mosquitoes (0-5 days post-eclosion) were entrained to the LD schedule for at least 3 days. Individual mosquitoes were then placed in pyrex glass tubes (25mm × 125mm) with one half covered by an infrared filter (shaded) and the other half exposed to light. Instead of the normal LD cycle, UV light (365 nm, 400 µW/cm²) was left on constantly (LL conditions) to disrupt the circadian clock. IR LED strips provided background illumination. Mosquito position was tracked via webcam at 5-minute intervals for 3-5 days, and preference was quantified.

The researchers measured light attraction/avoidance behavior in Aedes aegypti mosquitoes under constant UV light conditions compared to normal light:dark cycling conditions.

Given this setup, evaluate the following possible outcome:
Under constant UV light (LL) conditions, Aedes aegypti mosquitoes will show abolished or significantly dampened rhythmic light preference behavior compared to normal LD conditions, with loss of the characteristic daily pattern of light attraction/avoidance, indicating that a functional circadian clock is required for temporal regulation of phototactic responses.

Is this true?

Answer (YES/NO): YES